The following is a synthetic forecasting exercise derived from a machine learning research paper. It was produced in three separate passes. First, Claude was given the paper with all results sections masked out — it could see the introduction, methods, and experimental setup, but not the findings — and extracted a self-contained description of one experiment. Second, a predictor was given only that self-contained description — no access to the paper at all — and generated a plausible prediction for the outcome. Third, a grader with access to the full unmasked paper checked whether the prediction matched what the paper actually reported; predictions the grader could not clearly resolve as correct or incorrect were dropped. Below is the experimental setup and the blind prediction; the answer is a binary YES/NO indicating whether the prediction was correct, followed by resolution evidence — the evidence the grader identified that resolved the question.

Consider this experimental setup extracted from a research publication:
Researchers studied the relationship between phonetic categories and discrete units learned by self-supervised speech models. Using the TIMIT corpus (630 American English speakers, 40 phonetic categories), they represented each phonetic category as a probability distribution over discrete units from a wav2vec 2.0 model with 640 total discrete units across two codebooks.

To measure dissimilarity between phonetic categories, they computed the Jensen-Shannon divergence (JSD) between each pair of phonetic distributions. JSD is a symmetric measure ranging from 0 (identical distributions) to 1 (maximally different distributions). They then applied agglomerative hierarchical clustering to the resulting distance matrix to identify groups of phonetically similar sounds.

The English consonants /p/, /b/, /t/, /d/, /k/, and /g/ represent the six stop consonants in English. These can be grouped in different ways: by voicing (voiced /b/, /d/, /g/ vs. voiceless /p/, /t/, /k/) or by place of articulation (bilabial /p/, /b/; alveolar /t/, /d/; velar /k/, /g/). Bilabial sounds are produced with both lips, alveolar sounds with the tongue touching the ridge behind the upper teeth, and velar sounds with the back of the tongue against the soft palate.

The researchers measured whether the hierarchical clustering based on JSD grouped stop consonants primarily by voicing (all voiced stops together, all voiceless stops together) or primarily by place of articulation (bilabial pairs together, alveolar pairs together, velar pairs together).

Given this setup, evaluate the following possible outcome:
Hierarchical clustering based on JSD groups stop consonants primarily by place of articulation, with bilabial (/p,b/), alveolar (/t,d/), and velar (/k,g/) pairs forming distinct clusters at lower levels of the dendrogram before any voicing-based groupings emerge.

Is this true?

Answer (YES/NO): YES